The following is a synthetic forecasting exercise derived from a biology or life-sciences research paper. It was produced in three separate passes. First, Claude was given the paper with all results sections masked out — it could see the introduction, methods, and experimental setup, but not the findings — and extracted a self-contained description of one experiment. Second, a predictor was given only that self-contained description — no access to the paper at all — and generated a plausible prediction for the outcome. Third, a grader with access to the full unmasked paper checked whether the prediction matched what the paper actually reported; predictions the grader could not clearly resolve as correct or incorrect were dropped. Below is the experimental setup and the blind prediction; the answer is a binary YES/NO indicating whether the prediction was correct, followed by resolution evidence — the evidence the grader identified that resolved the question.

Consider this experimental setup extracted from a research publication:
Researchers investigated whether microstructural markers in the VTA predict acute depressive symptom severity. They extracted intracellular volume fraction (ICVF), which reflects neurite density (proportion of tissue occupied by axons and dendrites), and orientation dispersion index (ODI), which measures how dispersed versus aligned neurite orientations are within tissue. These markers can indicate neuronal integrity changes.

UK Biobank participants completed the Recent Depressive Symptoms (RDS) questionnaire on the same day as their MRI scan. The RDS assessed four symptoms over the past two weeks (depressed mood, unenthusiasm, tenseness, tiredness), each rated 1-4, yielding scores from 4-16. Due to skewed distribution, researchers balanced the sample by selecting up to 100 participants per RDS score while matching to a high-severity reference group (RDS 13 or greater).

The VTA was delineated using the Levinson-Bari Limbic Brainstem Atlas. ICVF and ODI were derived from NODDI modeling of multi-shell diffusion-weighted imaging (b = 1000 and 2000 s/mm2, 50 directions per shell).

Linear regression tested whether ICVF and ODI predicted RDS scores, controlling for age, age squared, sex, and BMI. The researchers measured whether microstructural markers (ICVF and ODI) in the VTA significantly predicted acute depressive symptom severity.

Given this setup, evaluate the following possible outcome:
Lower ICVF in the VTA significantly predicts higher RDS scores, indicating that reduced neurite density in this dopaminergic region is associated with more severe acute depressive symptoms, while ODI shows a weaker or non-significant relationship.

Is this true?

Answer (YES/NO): NO